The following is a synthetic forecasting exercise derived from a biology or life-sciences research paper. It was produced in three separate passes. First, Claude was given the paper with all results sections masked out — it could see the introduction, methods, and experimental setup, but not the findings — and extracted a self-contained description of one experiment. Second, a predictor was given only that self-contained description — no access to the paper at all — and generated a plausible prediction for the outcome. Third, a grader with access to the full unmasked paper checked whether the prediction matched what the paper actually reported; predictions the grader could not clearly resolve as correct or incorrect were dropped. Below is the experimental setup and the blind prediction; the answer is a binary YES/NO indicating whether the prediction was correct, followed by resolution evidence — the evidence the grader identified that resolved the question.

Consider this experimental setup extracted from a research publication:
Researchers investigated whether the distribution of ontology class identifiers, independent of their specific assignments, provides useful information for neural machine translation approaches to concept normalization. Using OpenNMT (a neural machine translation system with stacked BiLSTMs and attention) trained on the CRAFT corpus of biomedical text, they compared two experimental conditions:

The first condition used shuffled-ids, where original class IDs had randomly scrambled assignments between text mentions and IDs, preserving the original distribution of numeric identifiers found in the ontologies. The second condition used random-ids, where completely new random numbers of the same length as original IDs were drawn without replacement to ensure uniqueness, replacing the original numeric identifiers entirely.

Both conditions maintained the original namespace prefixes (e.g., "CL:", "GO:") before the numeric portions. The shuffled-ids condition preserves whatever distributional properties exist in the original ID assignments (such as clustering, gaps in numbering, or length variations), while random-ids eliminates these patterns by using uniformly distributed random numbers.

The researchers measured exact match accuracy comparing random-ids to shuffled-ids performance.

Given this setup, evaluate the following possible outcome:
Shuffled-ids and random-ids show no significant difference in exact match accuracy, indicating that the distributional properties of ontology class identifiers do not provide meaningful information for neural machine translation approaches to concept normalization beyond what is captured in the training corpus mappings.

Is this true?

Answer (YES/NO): NO